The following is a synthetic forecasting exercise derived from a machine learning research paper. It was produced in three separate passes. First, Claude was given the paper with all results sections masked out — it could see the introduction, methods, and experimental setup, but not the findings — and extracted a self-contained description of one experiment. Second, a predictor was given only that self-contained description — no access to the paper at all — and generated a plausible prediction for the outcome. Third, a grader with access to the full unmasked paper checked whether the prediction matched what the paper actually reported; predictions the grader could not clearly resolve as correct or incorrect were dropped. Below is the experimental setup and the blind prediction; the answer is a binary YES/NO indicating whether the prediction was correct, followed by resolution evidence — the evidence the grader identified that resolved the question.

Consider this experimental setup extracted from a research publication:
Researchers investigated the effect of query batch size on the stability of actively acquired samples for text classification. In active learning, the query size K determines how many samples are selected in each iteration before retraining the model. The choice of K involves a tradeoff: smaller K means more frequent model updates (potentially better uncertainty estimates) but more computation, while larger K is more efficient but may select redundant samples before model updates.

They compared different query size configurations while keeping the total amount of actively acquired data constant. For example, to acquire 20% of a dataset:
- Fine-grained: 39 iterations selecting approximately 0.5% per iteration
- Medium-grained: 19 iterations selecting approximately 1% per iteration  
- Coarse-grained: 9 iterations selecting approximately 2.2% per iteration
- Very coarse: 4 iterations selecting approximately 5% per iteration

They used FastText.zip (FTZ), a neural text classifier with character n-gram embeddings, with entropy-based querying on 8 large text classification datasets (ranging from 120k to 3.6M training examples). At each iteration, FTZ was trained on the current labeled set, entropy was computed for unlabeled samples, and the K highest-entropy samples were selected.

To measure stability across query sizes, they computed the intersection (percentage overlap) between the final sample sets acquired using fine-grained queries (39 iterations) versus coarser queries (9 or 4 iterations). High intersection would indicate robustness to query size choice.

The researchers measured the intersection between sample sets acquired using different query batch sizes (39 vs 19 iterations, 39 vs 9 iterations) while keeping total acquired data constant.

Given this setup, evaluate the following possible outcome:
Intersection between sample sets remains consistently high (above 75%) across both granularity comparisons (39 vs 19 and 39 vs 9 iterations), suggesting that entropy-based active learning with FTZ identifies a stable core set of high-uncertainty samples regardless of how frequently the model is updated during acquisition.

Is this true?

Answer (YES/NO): NO